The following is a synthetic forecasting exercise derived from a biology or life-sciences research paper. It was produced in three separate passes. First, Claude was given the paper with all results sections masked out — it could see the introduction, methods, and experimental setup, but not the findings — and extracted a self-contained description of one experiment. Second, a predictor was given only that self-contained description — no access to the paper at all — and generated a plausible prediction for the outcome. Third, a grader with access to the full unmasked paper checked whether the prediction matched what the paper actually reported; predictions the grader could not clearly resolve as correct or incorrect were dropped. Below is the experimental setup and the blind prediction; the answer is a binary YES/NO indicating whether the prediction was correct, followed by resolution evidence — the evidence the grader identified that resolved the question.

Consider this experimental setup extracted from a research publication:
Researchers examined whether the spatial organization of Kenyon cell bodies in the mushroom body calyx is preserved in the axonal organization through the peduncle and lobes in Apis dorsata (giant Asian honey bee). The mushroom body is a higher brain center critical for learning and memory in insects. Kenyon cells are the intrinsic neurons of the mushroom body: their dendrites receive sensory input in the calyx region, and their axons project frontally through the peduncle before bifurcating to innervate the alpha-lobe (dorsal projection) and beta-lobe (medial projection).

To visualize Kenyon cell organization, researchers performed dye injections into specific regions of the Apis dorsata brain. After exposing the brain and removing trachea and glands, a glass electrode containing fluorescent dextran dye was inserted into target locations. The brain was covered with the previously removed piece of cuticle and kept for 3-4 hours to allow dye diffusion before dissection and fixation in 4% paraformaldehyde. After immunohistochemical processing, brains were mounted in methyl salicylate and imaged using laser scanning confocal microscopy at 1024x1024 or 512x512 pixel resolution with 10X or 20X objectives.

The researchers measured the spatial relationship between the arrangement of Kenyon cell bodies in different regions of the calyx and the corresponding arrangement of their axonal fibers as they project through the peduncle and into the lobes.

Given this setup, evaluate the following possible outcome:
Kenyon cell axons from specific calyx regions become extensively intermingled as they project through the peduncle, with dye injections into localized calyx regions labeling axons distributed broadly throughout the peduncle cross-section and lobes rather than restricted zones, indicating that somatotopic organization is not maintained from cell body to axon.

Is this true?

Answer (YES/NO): NO